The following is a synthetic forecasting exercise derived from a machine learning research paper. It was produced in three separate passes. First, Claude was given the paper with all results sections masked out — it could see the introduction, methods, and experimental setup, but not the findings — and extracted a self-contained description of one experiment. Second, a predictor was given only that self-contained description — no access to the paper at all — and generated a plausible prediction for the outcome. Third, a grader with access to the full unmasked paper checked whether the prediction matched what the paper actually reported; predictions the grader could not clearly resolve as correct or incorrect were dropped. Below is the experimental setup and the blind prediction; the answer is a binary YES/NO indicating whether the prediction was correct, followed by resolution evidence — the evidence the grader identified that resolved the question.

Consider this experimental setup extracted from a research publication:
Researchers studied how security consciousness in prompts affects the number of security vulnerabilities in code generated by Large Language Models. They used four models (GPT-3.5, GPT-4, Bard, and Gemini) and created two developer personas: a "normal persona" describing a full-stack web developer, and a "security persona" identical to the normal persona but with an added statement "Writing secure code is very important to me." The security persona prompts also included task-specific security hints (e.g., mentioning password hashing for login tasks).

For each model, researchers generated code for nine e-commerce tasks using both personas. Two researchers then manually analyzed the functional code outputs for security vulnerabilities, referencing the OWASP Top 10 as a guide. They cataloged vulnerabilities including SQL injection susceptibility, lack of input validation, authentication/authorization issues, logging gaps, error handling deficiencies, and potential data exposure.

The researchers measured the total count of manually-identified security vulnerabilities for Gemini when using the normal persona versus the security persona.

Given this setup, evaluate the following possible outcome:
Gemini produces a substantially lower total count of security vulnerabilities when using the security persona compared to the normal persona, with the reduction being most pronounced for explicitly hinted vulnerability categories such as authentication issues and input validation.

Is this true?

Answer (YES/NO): NO